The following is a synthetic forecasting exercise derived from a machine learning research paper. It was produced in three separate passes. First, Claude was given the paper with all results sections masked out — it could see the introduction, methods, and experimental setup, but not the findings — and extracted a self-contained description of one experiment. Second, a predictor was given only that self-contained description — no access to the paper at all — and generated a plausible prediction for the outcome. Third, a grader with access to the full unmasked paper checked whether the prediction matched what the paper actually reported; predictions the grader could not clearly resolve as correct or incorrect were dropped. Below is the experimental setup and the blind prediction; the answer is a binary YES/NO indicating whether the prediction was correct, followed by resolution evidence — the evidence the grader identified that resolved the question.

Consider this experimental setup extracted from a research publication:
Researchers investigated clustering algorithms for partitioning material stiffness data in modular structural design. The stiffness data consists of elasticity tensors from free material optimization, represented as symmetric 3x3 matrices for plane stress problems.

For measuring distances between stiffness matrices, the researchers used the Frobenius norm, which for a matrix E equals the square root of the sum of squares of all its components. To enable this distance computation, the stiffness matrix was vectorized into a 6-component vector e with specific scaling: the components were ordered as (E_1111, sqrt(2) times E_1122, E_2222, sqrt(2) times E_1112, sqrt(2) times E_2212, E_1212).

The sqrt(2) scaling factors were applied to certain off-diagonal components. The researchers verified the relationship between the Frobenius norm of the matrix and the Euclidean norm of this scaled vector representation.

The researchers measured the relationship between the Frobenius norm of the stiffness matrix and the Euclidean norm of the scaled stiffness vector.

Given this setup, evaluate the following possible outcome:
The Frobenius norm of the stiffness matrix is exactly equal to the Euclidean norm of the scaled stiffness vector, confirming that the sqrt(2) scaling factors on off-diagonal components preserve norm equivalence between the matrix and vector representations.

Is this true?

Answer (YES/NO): YES